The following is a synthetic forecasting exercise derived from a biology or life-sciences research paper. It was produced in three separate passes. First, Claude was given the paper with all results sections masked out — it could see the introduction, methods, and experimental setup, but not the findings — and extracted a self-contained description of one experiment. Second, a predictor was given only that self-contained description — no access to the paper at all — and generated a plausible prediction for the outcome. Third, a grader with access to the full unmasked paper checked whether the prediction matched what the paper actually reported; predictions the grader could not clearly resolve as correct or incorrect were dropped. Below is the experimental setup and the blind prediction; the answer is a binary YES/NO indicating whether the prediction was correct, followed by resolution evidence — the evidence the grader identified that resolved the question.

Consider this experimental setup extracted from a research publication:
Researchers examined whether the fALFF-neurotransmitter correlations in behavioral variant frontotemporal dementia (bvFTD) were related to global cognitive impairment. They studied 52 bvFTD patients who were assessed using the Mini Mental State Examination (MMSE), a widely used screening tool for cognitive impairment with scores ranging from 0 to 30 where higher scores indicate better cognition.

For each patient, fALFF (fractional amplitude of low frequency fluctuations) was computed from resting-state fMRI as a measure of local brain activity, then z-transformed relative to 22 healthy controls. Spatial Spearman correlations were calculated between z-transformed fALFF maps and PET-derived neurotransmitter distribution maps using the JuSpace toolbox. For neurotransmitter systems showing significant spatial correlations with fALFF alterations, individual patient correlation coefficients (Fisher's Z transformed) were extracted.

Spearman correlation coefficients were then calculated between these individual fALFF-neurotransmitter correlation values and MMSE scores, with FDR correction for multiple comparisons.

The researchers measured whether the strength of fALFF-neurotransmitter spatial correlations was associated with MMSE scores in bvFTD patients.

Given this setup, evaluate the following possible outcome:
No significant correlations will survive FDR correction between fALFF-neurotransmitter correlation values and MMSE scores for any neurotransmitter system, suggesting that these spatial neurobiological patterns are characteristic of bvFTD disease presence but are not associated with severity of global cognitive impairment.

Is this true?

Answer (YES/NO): NO